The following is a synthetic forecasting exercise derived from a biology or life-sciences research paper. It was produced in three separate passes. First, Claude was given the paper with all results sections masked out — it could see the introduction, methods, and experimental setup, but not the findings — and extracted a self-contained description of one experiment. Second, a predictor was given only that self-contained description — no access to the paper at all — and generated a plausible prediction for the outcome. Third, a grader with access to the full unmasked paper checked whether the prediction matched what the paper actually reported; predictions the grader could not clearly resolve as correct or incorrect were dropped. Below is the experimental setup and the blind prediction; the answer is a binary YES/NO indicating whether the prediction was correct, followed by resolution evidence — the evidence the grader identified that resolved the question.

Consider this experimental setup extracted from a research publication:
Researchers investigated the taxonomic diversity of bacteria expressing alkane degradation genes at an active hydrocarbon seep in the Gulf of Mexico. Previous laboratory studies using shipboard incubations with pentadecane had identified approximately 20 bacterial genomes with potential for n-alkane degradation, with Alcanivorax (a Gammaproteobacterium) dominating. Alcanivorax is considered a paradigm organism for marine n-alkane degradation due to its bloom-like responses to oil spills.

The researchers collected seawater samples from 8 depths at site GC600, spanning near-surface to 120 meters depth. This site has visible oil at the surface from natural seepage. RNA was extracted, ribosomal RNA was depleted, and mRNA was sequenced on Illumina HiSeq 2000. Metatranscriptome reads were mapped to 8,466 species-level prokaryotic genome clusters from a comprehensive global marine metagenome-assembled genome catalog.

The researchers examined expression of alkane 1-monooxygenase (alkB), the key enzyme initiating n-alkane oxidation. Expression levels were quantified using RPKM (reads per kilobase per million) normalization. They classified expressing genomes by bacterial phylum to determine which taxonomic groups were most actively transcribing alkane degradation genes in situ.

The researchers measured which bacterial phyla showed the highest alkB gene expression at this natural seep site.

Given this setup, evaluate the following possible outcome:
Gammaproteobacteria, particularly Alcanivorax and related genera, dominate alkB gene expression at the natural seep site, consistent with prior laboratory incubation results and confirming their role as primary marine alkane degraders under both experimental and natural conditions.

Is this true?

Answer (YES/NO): NO